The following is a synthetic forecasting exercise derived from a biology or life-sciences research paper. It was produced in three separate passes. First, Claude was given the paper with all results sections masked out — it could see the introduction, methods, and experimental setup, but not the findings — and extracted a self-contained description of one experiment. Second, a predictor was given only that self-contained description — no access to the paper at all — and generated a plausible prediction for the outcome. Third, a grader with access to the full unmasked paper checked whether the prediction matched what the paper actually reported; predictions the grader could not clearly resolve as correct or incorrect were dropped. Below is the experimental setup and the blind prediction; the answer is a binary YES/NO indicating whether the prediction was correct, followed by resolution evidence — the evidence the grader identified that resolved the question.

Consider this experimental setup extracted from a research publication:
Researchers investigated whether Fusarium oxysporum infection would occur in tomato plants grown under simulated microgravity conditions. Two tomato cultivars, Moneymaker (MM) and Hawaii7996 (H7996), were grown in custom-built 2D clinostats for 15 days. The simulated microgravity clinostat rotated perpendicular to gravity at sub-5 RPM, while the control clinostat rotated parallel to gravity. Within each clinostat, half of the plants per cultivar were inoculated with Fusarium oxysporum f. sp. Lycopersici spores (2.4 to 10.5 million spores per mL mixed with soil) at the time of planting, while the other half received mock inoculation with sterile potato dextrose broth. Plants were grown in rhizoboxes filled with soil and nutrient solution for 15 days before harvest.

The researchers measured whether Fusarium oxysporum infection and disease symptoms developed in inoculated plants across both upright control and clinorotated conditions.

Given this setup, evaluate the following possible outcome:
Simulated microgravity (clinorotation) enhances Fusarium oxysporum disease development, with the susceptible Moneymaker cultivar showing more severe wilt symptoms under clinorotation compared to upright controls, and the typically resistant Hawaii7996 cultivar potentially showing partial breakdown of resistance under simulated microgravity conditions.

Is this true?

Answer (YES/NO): NO